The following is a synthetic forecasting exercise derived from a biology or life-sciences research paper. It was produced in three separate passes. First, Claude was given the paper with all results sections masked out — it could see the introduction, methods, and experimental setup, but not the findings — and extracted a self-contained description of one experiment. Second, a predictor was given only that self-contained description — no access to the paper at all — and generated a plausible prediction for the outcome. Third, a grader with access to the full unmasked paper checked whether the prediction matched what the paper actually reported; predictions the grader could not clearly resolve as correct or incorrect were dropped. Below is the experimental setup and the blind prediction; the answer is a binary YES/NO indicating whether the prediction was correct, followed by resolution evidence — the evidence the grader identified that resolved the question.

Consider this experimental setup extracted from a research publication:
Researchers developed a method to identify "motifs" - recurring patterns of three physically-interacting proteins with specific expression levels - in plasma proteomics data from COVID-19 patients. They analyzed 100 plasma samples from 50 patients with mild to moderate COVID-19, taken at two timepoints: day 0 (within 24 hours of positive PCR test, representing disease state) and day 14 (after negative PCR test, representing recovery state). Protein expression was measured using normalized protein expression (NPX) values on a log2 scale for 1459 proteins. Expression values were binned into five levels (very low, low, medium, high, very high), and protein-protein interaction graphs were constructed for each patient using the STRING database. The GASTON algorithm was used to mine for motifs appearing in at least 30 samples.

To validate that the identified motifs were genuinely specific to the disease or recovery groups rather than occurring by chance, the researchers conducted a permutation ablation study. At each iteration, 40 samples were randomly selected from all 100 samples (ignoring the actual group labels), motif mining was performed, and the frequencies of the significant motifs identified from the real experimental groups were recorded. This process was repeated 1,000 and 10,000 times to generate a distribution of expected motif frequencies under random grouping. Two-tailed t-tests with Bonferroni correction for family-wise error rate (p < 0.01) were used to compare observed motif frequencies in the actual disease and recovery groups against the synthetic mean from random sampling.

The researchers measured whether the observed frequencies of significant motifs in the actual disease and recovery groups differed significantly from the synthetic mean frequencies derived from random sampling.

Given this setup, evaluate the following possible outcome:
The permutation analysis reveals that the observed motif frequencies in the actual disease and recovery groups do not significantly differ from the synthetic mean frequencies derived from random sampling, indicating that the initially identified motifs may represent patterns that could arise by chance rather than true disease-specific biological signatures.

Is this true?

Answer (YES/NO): NO